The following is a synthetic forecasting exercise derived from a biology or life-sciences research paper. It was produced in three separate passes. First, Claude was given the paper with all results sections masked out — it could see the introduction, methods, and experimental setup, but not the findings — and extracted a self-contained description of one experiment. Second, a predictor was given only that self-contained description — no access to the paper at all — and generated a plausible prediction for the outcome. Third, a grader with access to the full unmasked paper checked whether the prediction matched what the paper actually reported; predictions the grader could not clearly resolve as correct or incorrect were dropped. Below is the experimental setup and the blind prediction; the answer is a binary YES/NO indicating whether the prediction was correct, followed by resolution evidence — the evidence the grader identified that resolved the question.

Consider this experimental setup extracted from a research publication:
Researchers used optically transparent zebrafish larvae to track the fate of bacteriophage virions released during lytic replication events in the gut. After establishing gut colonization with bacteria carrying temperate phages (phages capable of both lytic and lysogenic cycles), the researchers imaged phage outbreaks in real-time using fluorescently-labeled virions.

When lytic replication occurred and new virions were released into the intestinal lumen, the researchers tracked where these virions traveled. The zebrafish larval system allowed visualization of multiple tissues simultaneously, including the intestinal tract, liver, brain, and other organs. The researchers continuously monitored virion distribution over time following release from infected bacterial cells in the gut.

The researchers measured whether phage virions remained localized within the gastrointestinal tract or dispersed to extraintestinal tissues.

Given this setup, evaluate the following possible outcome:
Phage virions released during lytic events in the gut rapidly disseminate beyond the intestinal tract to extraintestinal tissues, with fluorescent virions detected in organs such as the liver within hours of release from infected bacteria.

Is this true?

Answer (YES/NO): YES